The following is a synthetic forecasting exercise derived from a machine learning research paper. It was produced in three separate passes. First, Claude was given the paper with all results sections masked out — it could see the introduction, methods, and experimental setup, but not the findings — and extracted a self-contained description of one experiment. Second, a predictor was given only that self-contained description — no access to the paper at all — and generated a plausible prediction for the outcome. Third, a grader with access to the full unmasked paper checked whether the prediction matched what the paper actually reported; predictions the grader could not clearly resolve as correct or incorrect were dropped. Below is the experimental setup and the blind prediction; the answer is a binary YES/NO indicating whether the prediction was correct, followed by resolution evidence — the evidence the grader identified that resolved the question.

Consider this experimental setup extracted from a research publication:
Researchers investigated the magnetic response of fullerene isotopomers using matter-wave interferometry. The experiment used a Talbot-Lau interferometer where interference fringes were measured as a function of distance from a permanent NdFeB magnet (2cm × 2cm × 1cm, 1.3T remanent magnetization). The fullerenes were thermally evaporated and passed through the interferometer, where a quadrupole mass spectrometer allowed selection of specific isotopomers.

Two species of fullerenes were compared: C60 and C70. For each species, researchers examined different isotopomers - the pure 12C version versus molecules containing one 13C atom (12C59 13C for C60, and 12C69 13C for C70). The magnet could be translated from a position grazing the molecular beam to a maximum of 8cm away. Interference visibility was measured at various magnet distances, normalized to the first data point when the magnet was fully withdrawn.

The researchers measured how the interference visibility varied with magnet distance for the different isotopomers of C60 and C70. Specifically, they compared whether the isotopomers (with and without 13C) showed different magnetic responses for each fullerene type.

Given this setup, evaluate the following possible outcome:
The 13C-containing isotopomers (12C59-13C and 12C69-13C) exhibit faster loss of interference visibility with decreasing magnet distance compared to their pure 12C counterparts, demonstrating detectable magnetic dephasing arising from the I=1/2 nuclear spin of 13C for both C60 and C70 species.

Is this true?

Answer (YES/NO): NO